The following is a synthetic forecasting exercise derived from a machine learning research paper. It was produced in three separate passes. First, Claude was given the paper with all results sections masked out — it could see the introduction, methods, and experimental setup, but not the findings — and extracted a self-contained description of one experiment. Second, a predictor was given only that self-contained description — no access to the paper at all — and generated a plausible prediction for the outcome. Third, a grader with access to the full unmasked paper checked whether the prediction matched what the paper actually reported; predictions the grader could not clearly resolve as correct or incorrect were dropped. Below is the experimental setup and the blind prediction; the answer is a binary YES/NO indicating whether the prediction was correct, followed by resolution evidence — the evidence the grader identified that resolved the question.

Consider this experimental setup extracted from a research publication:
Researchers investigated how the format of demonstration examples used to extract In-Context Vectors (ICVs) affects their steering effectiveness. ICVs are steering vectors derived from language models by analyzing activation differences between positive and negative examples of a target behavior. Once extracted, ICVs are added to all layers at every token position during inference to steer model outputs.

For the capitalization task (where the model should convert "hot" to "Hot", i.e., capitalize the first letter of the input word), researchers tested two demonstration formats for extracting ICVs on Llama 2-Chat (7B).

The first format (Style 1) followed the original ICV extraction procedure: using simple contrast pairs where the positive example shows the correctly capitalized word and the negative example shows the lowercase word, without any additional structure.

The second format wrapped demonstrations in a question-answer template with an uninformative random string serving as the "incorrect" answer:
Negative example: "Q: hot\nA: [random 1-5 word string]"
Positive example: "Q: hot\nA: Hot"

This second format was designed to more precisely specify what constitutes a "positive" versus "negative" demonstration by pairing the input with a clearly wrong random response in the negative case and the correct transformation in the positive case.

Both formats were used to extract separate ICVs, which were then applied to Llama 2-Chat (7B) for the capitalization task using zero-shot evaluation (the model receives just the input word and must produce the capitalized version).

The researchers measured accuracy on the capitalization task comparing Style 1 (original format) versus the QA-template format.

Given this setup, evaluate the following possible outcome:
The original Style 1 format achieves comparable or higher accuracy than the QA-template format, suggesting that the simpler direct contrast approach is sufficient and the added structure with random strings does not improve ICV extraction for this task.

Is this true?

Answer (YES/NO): NO